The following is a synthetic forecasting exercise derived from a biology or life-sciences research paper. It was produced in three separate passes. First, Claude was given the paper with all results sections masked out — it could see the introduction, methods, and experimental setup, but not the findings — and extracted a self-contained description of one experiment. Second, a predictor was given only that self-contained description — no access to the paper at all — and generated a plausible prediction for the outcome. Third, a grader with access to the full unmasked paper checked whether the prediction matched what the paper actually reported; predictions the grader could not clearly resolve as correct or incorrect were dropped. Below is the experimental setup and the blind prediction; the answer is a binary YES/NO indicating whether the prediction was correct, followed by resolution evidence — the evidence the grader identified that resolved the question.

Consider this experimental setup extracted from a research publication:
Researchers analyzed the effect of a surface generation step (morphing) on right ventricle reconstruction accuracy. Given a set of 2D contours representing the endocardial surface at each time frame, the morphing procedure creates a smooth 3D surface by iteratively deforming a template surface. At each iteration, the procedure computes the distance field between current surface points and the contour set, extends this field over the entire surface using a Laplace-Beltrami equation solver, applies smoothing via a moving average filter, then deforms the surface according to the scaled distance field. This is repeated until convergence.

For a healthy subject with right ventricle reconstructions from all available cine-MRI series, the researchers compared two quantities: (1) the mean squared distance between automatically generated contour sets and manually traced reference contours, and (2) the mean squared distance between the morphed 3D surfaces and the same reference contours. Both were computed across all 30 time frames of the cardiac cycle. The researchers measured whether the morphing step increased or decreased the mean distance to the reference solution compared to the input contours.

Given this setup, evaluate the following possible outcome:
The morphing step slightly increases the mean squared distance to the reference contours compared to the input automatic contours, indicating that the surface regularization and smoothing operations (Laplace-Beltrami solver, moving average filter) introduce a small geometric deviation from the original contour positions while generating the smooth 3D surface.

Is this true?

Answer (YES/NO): NO